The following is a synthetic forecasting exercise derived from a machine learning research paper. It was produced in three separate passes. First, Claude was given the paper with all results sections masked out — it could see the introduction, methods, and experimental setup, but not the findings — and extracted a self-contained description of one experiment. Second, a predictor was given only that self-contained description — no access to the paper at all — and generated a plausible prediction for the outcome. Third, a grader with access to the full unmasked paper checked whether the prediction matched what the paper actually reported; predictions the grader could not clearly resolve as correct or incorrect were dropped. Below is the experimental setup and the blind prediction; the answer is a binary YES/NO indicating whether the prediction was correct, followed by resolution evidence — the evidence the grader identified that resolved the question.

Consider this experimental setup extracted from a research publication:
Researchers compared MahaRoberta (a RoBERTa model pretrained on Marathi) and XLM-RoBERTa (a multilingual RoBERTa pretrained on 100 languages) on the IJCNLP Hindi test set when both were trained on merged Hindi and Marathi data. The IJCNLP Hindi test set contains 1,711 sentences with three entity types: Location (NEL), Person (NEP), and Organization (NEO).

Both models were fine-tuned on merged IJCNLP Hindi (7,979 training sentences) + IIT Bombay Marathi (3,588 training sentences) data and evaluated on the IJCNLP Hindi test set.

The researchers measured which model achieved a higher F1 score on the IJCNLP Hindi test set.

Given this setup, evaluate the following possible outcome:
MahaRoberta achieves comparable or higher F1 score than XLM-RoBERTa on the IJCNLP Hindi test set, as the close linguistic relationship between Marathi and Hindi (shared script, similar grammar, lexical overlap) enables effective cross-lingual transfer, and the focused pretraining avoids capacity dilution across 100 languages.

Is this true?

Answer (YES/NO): YES